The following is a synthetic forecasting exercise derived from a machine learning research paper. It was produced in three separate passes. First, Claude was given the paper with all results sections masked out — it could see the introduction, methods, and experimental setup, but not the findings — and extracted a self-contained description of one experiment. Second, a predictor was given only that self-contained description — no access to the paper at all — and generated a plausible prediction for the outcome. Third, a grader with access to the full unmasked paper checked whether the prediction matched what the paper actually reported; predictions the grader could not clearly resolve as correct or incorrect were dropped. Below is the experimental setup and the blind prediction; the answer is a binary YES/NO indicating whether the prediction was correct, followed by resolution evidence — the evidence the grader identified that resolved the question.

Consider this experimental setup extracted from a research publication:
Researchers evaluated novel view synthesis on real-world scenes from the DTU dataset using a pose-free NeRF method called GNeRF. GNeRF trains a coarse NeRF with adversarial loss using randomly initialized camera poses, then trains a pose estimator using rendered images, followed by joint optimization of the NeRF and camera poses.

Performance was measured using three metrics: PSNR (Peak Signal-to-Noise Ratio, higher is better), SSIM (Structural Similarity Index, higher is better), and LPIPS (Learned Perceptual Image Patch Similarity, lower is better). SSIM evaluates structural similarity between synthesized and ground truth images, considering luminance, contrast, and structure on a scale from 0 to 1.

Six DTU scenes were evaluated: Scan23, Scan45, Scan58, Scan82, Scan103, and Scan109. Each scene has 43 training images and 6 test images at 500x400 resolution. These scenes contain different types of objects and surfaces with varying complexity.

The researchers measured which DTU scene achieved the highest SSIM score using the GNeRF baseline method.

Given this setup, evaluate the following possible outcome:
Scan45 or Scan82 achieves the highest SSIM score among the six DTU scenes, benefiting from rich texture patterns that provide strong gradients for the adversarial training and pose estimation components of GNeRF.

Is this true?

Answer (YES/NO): YES